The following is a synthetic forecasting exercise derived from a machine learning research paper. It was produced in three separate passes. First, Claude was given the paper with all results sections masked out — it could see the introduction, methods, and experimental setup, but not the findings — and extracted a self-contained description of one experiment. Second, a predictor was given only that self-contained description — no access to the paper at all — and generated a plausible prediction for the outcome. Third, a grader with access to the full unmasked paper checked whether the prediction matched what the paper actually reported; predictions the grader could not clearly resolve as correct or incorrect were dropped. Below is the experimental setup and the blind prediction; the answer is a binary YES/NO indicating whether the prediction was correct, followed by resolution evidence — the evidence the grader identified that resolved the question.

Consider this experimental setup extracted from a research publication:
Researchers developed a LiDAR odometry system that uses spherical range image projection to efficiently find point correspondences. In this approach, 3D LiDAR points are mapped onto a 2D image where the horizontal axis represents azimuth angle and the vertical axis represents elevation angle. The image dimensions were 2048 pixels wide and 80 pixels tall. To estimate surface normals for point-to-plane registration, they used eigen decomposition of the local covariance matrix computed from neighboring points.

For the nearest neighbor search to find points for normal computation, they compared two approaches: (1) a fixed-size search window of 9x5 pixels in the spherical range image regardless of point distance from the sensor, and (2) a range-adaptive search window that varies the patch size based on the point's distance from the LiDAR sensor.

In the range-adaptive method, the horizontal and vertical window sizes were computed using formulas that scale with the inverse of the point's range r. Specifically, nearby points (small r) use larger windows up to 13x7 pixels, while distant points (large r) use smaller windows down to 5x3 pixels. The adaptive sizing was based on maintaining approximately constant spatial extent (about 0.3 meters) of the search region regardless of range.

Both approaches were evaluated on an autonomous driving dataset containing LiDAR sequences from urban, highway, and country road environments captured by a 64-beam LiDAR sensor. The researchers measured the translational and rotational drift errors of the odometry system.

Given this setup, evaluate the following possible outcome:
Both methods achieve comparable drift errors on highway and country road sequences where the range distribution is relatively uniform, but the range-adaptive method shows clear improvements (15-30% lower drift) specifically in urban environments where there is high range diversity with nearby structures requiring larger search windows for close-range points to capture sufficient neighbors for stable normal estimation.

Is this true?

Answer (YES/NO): NO